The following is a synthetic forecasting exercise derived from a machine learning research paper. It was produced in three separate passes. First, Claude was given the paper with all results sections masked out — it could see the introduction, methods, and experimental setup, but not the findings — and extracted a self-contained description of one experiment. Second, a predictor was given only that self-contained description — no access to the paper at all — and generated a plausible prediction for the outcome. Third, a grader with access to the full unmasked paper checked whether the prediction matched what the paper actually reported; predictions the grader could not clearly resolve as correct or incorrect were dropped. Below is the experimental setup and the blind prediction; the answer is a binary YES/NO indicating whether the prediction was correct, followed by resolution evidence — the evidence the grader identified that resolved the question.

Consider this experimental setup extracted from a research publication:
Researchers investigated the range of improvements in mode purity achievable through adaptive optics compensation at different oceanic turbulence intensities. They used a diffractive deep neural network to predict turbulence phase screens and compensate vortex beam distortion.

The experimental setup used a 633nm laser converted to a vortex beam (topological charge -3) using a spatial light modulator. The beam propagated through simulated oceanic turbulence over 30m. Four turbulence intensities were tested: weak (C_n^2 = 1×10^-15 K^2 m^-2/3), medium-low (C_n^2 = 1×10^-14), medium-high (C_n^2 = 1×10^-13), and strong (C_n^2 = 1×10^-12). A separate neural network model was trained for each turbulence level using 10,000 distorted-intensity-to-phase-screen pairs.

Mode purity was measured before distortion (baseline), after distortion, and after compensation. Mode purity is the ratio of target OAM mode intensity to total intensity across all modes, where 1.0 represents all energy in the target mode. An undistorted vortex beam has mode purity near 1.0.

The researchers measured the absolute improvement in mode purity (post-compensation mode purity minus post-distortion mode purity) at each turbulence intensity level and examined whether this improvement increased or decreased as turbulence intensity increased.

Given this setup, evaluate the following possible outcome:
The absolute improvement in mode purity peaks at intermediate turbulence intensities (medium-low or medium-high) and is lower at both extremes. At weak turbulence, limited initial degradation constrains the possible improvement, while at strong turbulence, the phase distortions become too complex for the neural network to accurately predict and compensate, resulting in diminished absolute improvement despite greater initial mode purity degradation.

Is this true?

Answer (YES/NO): NO